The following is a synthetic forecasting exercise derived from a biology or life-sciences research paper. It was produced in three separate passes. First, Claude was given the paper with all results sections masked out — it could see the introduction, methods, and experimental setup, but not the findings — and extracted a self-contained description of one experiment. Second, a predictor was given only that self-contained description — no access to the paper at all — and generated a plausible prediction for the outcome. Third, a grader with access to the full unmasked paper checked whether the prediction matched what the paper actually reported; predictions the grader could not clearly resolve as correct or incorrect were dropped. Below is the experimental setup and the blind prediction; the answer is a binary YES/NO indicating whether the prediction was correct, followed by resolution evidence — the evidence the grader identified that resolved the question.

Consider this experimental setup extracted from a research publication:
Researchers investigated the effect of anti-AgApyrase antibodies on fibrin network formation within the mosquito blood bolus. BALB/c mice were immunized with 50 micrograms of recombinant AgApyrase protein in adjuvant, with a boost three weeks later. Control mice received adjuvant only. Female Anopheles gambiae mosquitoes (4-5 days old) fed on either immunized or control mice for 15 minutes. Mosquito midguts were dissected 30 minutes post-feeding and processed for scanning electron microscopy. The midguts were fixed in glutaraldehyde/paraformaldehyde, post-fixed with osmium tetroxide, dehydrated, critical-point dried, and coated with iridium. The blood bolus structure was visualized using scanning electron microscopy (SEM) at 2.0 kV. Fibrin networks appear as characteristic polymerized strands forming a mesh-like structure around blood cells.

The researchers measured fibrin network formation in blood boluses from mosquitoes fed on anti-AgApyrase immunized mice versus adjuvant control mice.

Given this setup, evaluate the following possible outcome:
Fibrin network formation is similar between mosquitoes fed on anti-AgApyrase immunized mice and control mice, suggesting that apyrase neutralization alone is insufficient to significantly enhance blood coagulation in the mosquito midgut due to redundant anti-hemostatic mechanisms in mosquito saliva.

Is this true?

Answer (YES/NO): NO